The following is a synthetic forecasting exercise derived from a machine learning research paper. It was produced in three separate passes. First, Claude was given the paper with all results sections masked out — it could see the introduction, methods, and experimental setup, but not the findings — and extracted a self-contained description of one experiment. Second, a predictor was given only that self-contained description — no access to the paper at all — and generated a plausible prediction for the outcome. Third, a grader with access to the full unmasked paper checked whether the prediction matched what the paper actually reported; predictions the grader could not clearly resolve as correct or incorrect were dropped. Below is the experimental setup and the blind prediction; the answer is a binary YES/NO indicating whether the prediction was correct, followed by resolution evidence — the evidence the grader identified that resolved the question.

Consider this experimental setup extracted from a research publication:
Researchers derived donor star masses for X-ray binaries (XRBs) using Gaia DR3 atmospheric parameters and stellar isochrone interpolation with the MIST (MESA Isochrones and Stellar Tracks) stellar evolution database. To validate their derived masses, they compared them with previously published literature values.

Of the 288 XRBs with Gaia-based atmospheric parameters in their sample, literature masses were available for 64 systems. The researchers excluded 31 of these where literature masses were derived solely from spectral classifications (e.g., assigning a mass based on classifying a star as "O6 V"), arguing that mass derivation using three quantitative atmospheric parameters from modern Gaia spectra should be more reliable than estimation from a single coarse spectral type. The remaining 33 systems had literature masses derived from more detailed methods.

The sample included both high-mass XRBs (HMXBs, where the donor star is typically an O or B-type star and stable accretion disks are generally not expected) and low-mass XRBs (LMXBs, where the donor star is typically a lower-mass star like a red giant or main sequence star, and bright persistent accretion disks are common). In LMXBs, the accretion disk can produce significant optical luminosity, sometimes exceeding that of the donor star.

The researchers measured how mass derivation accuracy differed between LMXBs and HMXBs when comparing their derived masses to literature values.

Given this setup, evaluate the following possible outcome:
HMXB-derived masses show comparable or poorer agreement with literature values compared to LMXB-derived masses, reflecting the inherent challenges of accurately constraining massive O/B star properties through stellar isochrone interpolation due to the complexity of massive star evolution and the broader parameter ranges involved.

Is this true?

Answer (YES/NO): NO